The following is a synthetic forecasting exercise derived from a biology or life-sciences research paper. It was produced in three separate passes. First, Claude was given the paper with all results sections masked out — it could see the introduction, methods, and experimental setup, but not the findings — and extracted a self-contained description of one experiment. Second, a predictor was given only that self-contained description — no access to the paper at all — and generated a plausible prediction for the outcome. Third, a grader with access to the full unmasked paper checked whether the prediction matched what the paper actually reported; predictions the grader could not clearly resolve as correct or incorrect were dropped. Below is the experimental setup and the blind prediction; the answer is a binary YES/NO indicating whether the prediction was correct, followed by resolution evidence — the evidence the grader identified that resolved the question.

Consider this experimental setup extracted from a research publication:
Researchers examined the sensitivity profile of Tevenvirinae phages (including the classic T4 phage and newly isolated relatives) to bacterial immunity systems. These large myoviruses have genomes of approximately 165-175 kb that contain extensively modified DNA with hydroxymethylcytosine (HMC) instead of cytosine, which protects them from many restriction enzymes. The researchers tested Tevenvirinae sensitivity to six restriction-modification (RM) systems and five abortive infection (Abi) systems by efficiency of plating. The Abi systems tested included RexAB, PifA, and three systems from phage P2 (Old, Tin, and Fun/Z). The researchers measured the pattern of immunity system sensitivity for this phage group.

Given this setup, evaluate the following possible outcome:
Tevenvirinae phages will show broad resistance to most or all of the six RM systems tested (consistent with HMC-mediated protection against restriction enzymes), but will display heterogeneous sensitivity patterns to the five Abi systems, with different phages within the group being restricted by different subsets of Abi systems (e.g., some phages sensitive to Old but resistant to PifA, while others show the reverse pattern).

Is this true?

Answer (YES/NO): NO